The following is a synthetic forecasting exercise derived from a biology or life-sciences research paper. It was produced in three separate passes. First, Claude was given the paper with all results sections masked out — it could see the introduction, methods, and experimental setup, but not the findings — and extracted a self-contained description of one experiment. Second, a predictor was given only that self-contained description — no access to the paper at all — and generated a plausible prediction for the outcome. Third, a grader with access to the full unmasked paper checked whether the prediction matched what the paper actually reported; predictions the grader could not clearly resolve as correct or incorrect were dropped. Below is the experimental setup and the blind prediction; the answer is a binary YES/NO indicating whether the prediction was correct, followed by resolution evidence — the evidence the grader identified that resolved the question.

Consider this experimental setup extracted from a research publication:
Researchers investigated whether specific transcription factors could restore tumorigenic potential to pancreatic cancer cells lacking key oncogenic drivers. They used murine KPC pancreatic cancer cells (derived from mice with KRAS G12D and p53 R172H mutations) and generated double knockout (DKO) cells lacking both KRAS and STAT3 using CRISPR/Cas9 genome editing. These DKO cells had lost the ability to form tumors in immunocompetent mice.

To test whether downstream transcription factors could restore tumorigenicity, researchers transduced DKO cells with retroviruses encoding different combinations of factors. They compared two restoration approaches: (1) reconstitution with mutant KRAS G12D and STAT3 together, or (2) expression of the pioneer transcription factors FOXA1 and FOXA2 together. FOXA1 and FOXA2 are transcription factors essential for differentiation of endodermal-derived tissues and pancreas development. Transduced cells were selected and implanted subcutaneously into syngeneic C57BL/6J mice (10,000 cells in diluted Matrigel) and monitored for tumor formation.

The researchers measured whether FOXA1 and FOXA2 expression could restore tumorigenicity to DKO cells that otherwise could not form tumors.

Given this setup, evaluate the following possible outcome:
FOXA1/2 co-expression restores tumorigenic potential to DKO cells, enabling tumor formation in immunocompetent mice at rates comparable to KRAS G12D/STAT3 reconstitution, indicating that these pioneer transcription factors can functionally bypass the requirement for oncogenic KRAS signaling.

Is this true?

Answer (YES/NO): YES